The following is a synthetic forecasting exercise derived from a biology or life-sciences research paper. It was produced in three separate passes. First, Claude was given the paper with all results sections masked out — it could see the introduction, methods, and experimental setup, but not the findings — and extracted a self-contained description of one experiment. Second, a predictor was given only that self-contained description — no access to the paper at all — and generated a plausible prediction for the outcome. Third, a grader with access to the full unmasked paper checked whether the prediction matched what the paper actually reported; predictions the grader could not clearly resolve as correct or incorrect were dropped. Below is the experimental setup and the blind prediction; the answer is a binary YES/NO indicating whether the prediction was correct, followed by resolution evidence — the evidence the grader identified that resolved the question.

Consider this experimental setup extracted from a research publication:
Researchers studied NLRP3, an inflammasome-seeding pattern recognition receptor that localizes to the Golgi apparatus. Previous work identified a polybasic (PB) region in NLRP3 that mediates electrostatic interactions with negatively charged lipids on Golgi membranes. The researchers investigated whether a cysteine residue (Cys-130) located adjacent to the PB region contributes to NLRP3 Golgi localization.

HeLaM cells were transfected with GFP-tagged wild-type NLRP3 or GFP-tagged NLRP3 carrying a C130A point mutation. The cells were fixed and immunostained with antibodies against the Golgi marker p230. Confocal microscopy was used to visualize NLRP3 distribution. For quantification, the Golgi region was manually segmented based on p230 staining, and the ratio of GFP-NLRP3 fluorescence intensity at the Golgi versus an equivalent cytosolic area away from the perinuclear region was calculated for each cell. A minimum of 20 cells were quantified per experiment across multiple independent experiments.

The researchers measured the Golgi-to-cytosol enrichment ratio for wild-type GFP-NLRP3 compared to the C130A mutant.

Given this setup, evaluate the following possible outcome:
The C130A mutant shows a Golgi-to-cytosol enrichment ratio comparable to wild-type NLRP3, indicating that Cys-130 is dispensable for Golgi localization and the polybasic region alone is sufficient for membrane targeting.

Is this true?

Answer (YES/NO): NO